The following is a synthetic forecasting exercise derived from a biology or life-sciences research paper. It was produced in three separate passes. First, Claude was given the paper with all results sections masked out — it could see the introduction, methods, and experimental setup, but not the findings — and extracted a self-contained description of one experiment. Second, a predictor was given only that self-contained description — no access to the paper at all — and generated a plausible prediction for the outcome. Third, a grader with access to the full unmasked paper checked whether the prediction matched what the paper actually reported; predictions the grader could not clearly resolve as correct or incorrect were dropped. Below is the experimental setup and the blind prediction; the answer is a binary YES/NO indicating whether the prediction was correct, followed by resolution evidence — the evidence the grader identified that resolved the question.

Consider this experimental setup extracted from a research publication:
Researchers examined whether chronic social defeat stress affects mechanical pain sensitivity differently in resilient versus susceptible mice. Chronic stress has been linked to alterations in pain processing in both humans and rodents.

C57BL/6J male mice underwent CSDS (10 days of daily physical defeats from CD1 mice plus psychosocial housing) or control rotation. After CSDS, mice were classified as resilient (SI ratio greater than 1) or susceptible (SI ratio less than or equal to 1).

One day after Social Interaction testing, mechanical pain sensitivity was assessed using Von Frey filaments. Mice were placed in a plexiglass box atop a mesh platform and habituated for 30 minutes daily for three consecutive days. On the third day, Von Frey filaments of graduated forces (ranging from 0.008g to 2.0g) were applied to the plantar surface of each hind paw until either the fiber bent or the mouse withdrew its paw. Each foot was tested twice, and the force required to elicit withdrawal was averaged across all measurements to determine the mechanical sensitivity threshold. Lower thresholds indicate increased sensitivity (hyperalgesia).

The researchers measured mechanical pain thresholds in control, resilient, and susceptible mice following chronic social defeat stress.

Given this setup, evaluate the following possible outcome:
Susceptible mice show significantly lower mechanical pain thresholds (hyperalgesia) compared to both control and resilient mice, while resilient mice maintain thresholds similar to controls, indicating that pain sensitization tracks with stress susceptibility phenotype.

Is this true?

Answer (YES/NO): NO